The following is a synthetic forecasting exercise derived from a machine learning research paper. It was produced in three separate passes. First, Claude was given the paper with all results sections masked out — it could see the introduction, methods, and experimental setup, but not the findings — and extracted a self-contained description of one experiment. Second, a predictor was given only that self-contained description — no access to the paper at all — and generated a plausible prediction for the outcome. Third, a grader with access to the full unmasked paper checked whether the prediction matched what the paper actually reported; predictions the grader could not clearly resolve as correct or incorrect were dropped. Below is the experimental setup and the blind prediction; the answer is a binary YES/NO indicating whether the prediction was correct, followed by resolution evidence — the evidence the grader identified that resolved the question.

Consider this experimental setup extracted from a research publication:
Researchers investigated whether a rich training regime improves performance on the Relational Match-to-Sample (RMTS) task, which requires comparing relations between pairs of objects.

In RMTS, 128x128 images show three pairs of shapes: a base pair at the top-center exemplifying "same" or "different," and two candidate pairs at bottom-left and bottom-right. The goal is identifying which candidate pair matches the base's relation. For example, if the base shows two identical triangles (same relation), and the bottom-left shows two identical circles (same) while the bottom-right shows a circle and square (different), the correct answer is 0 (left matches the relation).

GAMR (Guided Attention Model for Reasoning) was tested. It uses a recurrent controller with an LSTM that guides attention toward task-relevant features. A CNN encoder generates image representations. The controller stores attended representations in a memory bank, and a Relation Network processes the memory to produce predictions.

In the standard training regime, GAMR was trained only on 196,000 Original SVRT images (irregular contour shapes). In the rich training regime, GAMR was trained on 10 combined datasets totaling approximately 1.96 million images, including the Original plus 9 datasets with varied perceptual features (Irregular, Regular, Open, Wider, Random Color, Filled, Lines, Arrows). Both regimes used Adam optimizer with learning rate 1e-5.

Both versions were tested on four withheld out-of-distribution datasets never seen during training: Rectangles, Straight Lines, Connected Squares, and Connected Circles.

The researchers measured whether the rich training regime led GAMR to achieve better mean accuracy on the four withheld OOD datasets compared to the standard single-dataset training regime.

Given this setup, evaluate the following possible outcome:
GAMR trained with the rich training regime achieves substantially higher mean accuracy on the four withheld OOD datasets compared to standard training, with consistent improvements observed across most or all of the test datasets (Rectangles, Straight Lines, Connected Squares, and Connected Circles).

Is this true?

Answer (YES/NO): NO